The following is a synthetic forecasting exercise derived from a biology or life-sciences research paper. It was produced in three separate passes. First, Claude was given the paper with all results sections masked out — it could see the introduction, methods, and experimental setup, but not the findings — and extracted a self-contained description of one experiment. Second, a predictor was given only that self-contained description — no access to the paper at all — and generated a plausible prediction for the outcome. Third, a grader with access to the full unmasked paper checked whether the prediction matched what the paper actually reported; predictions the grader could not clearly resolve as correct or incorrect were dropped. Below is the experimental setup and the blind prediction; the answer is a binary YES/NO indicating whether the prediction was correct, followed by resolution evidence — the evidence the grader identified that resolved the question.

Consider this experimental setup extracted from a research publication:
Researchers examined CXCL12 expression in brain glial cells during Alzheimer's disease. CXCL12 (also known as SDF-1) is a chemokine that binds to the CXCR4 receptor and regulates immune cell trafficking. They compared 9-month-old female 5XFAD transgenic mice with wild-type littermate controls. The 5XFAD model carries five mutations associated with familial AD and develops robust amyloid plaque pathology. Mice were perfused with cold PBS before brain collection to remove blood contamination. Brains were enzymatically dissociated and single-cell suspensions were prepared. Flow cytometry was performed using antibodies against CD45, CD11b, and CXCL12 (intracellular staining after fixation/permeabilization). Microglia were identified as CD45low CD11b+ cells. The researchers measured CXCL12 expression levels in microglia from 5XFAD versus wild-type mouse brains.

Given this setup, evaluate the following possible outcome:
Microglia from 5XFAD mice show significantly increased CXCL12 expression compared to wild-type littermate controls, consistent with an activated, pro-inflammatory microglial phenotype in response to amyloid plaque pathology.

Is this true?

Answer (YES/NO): YES